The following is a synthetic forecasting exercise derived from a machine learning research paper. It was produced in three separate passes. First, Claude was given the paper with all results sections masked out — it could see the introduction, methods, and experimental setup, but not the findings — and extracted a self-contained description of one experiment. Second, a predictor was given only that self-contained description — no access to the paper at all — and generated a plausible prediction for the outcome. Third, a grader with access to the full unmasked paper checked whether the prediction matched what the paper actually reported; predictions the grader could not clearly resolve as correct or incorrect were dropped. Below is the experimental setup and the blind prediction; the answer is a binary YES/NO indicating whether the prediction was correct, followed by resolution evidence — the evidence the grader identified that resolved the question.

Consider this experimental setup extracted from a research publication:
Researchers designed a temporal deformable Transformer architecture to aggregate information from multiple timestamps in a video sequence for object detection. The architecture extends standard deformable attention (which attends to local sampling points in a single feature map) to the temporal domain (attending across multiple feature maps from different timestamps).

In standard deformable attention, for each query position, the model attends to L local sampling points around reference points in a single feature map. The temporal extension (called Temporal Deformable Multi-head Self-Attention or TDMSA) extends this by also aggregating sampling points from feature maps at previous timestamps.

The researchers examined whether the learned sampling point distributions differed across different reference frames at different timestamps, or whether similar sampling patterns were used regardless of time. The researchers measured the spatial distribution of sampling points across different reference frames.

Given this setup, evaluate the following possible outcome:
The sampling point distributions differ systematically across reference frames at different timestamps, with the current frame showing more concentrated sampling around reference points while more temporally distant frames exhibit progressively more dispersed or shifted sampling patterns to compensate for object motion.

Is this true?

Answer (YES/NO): NO